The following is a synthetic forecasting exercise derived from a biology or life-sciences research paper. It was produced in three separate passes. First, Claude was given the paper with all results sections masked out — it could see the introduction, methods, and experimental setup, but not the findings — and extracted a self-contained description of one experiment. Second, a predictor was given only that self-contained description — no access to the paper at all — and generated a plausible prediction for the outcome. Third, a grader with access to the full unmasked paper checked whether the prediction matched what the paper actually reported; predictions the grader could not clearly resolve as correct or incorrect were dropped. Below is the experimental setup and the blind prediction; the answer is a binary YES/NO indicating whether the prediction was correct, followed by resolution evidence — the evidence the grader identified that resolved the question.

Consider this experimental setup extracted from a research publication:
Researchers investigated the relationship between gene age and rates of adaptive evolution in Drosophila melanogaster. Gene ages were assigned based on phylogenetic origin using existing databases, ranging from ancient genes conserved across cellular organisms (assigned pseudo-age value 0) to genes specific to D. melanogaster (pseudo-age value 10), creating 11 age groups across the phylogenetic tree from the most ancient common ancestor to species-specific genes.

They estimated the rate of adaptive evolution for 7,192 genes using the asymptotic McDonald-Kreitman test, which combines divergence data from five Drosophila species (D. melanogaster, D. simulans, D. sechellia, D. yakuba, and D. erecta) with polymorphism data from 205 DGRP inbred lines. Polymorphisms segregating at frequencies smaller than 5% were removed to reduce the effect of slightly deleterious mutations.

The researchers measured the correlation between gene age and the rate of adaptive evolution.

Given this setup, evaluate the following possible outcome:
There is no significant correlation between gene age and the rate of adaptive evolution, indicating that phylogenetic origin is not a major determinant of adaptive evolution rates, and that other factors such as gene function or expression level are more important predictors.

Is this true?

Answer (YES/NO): NO